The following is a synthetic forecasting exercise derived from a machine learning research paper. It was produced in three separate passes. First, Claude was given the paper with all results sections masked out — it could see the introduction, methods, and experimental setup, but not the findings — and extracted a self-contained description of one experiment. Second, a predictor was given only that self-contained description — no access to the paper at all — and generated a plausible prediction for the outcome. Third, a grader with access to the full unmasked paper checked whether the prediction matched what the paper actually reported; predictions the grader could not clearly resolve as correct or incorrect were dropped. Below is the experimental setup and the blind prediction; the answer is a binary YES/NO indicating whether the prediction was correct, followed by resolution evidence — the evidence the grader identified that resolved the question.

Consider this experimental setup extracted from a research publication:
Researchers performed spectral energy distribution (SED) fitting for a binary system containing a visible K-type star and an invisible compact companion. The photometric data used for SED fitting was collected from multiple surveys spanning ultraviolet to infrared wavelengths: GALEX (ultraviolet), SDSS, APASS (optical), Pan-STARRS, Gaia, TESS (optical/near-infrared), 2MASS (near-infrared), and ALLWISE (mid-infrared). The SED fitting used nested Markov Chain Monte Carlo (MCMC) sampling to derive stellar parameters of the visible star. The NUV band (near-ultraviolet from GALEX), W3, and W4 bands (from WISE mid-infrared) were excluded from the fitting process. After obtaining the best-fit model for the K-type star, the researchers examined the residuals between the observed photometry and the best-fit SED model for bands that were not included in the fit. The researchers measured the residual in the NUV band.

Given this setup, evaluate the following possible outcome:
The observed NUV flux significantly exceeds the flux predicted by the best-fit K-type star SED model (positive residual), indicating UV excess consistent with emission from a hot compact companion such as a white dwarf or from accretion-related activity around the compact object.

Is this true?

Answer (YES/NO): YES